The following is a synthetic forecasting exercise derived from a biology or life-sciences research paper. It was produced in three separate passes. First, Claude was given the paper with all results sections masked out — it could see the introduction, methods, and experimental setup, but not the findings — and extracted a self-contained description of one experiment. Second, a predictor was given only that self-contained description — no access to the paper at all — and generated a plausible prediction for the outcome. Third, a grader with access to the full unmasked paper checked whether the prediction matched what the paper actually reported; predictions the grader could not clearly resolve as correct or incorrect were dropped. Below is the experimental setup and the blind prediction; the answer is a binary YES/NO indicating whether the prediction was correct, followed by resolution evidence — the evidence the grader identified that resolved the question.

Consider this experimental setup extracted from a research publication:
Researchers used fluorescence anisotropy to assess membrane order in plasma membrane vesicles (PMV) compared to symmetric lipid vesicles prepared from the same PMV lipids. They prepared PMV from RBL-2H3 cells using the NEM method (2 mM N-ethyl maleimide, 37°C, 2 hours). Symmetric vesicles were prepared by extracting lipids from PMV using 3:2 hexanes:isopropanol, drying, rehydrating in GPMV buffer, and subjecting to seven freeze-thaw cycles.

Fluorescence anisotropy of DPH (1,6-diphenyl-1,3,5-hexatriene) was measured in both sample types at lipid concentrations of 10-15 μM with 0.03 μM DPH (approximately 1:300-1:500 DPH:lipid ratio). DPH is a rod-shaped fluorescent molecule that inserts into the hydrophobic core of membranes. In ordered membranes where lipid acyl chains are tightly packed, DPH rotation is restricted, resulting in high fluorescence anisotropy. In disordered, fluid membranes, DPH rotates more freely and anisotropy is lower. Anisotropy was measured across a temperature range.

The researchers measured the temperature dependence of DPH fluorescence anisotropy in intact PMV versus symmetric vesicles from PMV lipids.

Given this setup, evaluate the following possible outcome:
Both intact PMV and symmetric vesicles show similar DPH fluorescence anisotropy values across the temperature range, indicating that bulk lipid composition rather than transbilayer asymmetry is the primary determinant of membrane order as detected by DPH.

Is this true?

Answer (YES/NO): NO